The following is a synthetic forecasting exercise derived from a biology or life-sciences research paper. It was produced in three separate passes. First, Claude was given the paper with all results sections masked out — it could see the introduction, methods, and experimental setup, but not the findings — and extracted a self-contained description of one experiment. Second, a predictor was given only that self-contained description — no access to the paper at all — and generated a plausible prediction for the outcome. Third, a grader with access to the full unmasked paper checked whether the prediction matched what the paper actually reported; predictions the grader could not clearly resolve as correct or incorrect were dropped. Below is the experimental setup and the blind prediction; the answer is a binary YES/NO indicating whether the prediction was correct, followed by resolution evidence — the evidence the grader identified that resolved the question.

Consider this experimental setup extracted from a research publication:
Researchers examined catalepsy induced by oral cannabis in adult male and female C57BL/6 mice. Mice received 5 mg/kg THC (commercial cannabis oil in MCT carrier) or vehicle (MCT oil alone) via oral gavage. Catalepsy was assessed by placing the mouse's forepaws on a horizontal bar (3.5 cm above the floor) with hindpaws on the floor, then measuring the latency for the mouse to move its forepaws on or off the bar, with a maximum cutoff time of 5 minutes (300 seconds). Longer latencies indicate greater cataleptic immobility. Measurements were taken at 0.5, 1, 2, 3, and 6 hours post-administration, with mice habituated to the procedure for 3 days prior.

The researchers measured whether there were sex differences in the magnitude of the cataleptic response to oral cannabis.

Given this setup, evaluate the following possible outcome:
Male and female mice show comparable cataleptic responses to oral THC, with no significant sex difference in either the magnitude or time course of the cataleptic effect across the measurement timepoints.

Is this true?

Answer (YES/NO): NO